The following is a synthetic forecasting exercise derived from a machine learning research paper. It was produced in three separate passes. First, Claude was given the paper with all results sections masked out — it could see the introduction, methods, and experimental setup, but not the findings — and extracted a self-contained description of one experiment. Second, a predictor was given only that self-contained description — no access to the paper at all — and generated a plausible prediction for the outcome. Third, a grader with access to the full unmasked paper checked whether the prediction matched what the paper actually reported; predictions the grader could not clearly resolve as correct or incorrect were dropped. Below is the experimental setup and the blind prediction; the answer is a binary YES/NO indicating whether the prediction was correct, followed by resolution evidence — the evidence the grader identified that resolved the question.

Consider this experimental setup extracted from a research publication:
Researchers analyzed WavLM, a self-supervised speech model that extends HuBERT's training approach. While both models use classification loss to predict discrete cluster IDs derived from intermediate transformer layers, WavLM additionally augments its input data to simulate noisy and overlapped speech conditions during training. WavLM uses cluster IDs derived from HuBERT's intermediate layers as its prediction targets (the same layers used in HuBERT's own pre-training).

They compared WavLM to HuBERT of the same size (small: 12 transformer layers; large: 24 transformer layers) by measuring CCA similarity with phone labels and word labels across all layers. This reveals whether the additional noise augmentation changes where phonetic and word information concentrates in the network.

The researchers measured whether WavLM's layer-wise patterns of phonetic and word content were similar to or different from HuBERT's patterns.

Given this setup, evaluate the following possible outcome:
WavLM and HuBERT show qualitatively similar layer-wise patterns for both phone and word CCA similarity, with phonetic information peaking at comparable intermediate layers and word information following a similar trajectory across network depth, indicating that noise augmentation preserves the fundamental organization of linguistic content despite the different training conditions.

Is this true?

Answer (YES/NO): NO